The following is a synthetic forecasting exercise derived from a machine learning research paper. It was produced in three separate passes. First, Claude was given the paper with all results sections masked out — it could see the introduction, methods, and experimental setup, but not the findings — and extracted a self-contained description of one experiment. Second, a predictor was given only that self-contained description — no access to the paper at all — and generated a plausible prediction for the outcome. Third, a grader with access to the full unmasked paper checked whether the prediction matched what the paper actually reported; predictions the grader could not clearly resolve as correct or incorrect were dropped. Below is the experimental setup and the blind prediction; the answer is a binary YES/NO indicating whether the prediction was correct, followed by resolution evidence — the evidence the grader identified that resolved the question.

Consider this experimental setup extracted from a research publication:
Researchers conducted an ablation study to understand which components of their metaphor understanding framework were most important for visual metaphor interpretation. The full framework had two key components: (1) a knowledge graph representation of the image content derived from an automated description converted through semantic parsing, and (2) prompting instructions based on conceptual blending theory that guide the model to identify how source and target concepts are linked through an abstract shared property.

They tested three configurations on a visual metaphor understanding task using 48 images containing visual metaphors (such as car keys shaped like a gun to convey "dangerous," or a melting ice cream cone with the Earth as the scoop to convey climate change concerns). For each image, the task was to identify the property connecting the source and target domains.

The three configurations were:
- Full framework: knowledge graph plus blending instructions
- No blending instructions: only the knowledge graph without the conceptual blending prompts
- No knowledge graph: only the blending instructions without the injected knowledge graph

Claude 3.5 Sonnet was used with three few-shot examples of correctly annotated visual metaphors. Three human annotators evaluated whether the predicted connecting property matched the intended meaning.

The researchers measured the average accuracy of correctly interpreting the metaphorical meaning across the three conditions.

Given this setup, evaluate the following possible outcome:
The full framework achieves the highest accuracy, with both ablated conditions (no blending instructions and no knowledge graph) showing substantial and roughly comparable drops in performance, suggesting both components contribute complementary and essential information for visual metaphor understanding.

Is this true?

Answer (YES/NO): NO